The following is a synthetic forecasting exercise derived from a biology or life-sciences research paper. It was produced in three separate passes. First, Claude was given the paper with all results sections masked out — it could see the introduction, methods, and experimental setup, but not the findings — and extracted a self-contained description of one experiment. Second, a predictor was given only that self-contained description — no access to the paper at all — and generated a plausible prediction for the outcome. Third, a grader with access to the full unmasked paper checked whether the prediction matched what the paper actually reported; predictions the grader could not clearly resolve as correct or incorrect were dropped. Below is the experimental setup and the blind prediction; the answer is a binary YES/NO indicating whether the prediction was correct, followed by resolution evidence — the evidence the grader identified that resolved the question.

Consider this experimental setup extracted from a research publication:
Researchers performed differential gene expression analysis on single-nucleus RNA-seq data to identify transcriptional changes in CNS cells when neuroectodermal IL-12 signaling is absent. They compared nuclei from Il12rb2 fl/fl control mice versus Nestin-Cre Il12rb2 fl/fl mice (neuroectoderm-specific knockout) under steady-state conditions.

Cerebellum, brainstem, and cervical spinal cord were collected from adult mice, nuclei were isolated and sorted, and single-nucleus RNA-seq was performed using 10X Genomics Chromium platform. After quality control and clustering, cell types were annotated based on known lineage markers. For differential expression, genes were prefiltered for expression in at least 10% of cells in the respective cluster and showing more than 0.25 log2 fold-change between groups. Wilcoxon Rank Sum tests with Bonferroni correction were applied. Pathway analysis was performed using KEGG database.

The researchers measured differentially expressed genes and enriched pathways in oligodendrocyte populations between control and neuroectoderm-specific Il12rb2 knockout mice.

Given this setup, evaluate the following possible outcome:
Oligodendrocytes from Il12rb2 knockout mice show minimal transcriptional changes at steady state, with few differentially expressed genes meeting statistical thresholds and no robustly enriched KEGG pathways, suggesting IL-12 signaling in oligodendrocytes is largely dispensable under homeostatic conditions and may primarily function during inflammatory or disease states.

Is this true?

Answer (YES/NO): YES